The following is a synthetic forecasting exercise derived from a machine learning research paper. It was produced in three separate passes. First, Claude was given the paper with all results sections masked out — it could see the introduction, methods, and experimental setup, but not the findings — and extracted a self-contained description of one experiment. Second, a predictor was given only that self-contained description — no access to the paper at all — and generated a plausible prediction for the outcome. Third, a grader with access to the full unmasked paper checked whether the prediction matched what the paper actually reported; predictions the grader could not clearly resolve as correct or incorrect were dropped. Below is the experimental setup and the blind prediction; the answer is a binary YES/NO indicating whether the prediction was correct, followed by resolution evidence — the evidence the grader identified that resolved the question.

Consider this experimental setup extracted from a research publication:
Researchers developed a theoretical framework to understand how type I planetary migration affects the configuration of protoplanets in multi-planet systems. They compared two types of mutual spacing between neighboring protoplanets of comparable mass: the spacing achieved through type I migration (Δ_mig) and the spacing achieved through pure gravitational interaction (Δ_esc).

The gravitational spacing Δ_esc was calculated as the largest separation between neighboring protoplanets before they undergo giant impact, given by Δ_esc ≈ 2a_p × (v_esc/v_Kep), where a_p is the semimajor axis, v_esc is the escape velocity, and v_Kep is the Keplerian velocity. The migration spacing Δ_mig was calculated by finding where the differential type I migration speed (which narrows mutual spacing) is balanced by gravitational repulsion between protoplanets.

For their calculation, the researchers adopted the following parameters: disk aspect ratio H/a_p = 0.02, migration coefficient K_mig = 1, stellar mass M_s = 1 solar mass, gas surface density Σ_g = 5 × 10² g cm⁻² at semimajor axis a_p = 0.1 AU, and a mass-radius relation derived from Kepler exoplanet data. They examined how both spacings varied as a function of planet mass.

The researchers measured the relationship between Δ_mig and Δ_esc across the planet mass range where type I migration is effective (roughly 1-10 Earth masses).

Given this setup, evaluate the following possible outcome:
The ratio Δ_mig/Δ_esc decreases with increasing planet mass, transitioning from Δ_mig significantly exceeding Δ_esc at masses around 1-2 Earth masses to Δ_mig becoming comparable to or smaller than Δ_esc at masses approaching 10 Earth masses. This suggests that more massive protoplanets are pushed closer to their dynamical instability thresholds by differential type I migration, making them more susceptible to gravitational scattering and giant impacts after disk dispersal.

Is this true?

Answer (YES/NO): NO